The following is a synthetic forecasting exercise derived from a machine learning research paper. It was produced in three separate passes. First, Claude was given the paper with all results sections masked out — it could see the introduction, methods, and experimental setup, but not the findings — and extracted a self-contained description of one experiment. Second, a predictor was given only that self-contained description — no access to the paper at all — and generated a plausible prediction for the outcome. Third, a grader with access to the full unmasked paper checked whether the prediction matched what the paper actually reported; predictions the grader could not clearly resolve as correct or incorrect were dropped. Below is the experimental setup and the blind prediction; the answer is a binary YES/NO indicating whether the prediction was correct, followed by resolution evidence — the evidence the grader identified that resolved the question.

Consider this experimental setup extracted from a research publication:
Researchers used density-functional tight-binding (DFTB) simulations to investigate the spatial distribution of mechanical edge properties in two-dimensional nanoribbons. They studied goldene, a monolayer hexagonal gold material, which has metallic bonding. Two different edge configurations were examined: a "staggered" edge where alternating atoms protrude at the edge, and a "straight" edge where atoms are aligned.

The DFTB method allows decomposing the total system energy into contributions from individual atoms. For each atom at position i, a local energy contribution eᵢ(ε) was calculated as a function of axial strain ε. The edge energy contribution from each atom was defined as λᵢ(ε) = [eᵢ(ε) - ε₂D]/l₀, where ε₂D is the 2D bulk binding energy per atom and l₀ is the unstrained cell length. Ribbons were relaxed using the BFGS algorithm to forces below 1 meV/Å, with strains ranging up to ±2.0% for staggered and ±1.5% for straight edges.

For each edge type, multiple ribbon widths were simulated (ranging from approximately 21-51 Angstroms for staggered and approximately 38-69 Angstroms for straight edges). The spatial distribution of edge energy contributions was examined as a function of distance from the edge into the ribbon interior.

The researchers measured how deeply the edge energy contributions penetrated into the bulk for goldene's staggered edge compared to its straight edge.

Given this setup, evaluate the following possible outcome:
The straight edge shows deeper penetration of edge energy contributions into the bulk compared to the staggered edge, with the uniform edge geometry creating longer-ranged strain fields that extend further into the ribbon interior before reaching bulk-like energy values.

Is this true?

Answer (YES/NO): NO